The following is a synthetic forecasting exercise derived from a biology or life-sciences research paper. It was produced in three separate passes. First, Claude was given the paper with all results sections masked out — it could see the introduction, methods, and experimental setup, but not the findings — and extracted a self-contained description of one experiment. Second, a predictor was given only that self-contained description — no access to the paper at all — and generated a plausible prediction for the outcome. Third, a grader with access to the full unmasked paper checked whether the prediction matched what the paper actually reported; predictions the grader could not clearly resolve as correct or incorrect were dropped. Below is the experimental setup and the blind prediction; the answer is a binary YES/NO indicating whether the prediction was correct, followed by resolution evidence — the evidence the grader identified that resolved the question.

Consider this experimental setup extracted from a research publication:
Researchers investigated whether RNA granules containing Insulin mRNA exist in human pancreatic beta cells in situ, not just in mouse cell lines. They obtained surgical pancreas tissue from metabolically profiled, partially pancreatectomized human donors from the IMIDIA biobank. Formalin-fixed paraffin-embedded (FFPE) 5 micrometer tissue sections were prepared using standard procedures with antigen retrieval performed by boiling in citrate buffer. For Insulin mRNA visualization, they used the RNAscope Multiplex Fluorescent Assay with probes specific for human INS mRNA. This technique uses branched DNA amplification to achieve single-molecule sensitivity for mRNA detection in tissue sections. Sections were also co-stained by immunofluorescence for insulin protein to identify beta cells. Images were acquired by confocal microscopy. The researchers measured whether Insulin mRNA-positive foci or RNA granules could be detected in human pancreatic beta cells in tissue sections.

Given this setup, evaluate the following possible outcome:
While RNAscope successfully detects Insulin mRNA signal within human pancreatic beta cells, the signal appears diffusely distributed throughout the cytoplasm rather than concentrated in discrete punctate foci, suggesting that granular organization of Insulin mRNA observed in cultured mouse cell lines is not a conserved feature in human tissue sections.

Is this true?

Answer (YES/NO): NO